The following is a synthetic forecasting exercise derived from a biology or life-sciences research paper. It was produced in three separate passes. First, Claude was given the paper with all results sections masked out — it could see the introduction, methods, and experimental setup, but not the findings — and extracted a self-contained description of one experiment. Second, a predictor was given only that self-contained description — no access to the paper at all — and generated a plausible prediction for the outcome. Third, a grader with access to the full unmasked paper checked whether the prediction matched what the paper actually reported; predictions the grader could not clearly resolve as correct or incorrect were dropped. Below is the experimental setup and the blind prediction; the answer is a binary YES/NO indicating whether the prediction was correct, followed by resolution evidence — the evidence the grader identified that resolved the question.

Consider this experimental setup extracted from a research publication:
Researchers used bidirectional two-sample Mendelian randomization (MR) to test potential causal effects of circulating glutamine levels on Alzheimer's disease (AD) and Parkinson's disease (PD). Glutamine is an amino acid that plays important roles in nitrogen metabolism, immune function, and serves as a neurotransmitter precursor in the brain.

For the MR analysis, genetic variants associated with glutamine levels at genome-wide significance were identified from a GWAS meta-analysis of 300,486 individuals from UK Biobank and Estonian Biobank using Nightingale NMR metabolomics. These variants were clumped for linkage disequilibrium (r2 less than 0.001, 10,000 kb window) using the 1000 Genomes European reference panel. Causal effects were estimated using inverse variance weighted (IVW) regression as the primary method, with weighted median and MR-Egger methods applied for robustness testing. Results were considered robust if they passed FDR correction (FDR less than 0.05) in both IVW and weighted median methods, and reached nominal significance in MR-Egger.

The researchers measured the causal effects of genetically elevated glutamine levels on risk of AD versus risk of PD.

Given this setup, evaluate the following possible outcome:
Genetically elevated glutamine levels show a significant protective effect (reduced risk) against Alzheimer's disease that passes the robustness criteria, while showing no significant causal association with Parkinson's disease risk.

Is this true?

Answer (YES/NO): NO